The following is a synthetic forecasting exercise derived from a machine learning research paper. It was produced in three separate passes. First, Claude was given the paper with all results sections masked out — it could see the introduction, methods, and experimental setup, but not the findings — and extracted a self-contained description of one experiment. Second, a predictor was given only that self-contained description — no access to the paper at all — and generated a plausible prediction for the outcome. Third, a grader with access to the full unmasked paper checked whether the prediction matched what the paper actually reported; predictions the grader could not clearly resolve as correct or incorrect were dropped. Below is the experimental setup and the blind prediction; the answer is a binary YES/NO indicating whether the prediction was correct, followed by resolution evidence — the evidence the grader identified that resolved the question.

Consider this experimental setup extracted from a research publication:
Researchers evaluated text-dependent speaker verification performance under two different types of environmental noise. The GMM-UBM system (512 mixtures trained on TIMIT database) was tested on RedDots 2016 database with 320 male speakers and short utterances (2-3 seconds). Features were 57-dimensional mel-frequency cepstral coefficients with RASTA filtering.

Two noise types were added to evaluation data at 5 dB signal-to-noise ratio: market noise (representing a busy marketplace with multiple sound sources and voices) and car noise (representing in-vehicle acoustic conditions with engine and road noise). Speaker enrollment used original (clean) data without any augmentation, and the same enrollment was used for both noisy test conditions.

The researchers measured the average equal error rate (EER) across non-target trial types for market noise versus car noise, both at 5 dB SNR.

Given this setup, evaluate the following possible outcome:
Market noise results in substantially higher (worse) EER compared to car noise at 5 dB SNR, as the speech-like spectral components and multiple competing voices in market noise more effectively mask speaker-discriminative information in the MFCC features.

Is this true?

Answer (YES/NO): YES